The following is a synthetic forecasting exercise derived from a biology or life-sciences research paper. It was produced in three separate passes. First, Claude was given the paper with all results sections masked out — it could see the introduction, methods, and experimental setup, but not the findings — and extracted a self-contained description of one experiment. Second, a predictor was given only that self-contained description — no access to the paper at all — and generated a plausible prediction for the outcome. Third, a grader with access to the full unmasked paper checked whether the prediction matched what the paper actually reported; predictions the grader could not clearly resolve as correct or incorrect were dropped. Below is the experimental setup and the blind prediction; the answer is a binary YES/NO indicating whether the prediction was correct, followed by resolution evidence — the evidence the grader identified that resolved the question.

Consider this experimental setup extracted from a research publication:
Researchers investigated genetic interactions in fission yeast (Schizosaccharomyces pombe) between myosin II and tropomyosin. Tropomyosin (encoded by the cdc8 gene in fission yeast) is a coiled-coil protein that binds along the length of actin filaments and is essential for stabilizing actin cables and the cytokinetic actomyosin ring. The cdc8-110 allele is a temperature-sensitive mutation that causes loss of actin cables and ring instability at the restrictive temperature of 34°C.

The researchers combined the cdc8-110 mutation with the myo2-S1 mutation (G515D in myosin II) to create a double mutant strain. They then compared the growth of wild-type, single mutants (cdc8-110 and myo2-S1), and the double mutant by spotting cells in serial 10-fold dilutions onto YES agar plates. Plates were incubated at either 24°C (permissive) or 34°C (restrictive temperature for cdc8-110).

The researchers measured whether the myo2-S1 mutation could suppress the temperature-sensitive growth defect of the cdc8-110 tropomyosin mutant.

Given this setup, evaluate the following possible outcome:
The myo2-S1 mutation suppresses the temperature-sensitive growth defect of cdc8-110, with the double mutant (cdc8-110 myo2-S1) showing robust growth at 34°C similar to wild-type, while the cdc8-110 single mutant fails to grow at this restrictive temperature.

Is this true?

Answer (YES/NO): NO